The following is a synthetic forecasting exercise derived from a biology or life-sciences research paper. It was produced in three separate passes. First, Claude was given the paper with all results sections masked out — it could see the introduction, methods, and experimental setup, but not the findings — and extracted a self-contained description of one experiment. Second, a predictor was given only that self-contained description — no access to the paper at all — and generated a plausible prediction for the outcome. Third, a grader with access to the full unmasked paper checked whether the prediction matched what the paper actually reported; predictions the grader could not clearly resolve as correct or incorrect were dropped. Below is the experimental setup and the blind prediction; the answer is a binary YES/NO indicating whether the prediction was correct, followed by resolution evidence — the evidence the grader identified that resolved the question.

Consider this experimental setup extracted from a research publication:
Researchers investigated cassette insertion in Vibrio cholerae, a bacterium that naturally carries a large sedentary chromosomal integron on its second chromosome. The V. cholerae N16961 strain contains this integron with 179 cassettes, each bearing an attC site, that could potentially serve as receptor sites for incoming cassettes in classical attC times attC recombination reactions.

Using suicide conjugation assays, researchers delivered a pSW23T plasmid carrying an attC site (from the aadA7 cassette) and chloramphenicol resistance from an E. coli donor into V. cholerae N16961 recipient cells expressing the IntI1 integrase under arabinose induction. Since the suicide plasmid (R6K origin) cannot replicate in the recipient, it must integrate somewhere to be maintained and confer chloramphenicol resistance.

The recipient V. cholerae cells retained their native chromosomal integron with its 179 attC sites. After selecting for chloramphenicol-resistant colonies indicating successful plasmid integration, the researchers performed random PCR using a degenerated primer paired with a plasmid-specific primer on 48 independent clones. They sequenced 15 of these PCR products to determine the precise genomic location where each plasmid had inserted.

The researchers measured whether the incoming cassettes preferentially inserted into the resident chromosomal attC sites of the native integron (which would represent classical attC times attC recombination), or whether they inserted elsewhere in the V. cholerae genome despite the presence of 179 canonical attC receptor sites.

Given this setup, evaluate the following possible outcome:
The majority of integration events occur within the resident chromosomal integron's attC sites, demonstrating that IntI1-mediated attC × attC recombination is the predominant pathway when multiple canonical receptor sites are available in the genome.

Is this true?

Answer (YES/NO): NO